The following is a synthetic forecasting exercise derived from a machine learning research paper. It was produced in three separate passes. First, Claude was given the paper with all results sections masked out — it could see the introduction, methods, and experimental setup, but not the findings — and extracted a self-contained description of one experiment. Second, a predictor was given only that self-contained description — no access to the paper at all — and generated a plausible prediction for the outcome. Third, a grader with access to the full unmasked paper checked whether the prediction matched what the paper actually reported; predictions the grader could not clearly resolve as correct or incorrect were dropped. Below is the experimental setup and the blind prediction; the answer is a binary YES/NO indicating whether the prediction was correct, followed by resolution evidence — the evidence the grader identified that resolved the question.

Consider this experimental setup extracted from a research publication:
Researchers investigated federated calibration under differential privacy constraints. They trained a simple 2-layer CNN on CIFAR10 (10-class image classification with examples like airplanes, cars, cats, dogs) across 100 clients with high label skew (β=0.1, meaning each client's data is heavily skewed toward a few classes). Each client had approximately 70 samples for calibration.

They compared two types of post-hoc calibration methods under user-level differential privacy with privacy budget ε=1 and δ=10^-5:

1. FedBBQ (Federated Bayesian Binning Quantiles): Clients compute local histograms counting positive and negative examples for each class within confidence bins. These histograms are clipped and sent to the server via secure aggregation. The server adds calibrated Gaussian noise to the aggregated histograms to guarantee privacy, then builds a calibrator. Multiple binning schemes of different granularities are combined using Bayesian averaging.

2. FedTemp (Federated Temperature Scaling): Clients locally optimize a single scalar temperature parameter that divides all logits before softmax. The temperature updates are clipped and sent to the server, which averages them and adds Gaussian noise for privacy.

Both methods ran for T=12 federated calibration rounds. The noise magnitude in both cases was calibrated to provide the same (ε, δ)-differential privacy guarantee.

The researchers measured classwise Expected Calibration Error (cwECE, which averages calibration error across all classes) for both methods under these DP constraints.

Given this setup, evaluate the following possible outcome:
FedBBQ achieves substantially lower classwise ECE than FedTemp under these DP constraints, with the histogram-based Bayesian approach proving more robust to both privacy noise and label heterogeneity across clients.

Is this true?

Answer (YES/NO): NO